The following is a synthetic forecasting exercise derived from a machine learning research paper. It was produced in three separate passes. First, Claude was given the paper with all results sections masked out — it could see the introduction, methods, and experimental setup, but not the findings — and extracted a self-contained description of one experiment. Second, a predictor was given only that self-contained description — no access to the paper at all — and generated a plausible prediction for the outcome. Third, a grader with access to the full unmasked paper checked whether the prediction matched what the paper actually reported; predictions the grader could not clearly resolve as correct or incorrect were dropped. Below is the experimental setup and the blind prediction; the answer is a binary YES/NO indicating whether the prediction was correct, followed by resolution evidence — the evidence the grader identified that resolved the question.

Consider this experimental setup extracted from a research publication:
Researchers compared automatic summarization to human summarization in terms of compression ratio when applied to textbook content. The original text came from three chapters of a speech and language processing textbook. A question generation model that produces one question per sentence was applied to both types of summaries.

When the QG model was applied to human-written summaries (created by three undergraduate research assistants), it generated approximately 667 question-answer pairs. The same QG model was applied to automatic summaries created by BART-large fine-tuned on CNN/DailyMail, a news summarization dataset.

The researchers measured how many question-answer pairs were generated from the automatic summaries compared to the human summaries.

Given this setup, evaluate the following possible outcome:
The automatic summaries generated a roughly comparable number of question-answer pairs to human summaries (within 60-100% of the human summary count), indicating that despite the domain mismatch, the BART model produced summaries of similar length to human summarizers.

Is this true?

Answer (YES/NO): NO